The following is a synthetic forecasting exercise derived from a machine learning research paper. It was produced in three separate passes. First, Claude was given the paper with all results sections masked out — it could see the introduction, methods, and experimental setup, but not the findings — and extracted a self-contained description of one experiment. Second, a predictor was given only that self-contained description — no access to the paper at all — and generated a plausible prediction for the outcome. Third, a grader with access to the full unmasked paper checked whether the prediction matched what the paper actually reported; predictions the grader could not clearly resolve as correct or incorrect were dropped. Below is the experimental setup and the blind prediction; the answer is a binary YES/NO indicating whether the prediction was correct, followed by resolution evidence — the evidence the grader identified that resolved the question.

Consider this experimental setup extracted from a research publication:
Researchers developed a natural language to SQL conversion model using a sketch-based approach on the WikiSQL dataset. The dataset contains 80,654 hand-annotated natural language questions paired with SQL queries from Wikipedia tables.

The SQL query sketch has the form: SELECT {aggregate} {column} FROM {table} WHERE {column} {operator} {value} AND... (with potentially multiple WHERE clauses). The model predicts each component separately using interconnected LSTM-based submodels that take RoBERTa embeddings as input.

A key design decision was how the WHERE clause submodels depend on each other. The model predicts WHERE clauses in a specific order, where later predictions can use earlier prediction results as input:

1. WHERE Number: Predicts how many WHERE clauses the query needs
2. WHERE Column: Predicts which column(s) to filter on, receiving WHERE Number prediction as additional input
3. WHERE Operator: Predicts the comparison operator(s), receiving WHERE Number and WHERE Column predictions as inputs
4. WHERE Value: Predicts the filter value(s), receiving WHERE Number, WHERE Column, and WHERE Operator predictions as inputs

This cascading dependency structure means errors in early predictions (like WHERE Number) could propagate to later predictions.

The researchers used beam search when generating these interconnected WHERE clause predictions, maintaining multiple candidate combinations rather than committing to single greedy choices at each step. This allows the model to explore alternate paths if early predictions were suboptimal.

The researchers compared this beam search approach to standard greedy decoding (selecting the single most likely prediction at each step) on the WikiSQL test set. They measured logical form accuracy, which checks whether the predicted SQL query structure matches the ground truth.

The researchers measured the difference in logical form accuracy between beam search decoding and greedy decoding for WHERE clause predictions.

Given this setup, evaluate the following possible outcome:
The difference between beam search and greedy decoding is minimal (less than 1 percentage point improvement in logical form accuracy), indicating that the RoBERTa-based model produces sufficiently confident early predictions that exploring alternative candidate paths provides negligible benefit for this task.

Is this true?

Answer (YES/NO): NO